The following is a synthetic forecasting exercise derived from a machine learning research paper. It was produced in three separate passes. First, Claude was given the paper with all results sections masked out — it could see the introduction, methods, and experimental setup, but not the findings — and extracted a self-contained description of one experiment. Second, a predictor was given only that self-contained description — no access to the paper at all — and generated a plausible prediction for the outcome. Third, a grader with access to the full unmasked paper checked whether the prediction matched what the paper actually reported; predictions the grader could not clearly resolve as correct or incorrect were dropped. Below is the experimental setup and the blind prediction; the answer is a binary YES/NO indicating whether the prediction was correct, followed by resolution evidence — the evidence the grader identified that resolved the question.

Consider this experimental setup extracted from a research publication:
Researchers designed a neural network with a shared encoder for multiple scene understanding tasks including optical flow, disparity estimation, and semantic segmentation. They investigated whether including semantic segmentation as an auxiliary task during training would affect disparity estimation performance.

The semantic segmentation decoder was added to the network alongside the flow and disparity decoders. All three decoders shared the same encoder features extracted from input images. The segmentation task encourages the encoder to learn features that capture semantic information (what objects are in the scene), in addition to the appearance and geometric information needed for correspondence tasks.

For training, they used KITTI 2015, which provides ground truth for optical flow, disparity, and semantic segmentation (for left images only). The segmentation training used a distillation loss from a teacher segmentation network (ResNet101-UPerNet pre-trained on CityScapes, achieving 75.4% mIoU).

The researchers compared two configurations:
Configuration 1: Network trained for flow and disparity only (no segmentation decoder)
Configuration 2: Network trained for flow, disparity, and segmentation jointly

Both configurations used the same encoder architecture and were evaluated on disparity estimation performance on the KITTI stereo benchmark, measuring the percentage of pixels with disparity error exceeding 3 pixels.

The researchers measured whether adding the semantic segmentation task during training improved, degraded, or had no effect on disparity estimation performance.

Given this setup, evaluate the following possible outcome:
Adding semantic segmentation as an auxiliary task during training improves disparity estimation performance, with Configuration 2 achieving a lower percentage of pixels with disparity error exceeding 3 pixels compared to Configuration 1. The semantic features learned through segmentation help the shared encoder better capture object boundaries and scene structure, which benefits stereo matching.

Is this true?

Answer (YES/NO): YES